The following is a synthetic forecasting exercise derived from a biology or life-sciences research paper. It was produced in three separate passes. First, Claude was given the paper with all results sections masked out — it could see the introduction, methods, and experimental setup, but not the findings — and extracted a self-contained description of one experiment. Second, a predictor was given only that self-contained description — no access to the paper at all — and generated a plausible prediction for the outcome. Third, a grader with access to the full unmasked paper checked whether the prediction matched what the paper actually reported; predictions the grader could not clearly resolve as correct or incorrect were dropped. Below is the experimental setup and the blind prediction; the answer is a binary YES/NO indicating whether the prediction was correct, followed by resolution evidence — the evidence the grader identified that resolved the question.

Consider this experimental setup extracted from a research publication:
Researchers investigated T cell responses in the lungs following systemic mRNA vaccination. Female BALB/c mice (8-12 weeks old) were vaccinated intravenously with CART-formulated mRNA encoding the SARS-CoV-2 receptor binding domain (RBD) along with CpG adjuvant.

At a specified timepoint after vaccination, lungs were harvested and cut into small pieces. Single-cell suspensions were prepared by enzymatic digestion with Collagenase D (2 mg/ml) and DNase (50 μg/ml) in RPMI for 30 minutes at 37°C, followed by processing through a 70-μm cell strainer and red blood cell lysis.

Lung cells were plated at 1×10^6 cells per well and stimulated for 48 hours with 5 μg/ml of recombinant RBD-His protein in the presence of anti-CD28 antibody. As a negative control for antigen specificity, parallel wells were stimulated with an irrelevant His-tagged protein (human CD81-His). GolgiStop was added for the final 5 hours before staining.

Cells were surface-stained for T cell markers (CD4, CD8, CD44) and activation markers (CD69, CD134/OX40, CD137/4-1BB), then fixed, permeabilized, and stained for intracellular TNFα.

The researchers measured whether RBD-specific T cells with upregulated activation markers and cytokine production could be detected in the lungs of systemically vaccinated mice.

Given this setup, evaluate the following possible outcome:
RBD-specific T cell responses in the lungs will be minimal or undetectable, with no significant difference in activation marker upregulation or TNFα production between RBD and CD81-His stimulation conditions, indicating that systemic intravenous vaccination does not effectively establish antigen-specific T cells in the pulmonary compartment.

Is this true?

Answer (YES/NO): NO